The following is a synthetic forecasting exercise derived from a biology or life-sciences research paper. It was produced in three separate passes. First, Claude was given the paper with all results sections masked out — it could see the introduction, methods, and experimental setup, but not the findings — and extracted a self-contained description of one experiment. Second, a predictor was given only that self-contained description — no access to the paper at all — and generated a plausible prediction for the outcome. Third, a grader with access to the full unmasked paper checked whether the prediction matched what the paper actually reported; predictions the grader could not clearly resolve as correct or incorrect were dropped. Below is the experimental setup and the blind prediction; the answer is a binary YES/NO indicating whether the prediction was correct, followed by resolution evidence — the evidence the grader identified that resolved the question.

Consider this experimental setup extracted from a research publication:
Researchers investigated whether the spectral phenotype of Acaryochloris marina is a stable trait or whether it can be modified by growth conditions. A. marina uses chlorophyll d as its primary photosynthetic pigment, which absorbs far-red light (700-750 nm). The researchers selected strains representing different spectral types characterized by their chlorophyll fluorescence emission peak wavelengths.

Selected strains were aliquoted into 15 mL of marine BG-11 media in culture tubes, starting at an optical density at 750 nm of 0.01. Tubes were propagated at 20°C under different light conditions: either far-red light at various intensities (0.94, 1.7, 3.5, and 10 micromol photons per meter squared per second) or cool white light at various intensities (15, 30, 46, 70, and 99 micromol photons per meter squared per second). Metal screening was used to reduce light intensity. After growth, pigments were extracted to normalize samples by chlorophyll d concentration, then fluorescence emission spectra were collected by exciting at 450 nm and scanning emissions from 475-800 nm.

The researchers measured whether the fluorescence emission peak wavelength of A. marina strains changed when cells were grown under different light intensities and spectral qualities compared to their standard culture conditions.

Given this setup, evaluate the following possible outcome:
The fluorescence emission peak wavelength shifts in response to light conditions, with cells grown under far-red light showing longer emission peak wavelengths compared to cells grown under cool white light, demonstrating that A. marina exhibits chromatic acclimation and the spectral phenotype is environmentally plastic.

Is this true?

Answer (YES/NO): NO